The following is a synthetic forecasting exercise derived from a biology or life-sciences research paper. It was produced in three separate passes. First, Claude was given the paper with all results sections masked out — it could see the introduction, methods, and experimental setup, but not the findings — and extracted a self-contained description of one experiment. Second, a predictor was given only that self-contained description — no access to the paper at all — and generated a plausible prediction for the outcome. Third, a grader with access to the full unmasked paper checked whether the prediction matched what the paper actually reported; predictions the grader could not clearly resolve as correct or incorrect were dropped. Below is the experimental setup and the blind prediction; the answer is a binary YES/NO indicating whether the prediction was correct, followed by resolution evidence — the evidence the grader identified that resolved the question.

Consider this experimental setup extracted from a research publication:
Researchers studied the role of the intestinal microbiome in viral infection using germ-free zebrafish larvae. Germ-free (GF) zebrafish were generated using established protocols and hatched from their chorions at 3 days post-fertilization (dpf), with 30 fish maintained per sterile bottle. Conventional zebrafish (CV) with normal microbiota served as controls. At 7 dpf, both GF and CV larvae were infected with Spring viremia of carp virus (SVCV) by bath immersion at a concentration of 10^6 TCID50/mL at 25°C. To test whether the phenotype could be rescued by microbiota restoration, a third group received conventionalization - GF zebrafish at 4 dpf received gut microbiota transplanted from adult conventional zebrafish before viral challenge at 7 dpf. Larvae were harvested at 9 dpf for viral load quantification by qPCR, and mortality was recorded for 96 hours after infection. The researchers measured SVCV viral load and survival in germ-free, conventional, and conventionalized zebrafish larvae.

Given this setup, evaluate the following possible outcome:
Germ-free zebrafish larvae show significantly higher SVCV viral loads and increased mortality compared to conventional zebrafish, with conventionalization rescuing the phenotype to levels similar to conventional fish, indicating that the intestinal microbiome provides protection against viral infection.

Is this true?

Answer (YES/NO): YES